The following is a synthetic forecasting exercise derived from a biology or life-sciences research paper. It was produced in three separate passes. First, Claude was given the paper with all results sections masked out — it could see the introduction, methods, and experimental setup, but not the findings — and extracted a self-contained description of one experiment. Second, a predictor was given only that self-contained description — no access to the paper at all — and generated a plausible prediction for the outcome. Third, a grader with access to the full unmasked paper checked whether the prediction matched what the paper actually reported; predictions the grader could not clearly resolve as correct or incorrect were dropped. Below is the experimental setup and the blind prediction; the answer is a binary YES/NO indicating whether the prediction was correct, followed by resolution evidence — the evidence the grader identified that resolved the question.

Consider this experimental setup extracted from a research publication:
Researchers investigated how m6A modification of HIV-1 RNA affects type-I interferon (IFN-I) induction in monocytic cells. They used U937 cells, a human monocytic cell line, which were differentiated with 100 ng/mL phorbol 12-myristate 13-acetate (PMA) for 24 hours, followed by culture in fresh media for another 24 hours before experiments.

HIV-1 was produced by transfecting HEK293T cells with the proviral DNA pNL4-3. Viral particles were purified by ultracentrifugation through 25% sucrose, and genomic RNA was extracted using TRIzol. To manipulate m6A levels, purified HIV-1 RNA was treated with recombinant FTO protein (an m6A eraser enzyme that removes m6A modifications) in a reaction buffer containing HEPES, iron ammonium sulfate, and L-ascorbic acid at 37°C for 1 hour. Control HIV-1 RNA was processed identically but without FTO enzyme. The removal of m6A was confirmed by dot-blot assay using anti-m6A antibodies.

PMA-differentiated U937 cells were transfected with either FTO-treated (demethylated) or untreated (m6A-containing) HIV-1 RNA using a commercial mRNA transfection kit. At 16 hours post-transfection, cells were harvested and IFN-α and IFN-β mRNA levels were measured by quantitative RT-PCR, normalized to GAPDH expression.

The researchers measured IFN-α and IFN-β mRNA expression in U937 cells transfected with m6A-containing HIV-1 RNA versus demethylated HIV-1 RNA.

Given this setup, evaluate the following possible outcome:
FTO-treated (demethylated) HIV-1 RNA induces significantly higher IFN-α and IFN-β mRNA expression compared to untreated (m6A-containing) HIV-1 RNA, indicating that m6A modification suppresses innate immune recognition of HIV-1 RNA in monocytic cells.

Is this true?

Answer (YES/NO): YES